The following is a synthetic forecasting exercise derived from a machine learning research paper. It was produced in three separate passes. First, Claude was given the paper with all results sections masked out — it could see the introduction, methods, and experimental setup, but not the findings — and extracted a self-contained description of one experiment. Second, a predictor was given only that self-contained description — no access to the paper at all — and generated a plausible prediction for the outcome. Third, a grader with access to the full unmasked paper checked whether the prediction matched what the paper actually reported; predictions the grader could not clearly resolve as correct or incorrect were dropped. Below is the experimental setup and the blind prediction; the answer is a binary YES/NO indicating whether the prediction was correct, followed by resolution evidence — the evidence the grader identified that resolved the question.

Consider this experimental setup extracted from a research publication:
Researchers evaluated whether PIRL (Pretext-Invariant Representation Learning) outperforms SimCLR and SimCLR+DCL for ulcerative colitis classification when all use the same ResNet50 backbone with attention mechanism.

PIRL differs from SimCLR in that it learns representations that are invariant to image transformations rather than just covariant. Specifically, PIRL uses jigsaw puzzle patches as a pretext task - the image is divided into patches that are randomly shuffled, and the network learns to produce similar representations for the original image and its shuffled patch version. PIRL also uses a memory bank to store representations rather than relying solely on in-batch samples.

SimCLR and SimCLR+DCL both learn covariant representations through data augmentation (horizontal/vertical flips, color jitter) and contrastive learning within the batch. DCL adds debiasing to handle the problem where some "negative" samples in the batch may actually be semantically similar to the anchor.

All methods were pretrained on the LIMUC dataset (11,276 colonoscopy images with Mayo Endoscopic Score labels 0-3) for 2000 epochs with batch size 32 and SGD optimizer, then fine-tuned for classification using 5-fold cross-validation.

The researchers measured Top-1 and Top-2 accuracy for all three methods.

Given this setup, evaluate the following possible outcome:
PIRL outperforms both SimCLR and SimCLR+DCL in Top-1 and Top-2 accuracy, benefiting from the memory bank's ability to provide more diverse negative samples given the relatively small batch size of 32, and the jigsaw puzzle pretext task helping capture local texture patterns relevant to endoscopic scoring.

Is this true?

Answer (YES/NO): YES